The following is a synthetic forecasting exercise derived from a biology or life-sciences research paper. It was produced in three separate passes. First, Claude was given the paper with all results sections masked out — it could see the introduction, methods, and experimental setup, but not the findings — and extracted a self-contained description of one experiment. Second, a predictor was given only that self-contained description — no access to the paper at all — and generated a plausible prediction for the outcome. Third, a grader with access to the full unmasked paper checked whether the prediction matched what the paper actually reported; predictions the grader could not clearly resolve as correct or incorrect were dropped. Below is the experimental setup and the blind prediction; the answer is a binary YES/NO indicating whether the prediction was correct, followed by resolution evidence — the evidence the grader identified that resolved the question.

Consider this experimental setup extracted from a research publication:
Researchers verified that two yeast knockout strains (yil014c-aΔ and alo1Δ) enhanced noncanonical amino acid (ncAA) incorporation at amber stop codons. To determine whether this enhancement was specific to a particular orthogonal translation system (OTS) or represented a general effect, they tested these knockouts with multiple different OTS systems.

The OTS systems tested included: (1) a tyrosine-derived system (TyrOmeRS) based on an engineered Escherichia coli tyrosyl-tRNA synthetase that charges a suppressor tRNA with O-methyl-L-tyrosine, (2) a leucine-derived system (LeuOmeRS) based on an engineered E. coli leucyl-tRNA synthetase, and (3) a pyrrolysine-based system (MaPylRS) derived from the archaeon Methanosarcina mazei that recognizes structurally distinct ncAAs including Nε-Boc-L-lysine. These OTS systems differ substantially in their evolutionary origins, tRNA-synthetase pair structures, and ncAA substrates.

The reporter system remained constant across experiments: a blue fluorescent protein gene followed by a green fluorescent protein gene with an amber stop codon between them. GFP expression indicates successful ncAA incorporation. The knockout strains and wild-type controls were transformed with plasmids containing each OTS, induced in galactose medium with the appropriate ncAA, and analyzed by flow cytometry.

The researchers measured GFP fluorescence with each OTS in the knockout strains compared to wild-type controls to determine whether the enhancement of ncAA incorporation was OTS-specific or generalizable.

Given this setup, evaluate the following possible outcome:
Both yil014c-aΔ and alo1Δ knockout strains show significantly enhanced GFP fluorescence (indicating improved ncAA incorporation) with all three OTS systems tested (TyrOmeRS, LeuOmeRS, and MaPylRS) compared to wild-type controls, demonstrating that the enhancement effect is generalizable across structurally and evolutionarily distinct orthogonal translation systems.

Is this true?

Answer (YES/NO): YES